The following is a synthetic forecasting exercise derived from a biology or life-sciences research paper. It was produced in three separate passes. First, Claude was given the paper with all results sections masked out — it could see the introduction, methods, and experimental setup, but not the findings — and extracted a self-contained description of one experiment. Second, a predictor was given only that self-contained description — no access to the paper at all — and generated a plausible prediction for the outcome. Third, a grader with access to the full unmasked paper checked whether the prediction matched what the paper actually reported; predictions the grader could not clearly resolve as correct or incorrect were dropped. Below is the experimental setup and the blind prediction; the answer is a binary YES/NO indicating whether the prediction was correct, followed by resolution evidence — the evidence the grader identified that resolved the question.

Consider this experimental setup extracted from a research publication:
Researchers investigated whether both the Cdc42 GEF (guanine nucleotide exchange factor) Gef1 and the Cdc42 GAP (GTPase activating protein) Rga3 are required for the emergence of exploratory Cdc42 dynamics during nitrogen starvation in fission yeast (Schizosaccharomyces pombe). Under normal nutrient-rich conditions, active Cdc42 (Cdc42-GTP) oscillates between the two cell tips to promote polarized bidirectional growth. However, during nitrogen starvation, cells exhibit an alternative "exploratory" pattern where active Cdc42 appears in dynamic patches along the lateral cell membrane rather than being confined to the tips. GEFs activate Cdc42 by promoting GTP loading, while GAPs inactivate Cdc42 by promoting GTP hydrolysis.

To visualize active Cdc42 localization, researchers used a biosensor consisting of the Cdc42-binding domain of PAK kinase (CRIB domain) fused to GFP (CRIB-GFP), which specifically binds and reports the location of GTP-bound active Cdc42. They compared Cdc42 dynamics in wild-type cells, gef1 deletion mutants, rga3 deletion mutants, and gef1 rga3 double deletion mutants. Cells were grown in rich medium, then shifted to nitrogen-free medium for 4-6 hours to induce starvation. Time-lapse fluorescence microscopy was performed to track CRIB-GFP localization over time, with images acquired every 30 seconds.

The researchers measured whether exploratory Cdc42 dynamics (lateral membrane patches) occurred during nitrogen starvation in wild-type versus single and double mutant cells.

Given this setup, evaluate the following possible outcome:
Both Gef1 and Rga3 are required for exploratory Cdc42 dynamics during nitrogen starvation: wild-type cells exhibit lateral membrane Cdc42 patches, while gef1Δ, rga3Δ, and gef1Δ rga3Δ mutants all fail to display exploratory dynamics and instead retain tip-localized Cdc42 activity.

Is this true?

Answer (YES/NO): NO